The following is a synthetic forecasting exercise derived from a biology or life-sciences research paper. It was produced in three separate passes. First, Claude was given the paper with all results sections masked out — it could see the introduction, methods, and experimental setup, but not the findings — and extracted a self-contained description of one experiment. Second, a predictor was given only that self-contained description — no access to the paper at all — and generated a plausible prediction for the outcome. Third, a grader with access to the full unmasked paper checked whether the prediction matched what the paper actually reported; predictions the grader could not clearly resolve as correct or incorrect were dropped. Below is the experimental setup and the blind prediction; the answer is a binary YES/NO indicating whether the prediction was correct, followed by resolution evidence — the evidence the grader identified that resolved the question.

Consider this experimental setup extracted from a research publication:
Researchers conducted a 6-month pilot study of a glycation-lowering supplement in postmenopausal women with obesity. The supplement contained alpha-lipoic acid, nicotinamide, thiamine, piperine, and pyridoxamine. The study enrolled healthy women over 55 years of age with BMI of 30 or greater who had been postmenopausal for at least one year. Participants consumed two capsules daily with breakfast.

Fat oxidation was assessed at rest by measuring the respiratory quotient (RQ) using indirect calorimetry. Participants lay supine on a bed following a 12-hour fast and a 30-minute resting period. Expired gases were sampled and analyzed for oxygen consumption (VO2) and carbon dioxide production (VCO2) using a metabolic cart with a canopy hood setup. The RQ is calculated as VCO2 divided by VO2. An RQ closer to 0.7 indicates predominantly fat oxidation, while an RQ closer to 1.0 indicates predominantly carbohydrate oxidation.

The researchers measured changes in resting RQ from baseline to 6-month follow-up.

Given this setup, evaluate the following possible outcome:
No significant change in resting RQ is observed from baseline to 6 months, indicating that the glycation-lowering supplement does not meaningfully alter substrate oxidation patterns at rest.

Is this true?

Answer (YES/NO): NO